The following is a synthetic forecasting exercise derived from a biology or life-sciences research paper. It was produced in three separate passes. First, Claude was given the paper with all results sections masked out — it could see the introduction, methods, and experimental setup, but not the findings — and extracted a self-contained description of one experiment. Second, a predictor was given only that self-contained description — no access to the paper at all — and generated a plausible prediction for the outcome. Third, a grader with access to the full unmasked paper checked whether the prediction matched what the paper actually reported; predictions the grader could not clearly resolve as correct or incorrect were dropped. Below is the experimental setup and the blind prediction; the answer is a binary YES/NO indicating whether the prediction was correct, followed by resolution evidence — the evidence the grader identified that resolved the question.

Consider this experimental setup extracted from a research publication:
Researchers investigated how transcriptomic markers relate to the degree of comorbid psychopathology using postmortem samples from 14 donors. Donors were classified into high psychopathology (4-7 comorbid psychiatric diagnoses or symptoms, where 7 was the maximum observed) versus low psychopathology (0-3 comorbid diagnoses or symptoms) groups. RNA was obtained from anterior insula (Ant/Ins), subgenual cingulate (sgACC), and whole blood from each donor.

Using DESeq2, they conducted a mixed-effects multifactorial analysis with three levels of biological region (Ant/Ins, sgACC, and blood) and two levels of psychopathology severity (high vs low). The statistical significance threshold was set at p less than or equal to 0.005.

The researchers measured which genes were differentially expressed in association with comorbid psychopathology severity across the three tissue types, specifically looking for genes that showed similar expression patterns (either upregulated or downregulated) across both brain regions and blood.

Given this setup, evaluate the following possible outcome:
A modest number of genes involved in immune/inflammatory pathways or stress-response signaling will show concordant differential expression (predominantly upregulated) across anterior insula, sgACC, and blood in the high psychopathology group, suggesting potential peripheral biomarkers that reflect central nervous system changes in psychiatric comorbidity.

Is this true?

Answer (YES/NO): NO